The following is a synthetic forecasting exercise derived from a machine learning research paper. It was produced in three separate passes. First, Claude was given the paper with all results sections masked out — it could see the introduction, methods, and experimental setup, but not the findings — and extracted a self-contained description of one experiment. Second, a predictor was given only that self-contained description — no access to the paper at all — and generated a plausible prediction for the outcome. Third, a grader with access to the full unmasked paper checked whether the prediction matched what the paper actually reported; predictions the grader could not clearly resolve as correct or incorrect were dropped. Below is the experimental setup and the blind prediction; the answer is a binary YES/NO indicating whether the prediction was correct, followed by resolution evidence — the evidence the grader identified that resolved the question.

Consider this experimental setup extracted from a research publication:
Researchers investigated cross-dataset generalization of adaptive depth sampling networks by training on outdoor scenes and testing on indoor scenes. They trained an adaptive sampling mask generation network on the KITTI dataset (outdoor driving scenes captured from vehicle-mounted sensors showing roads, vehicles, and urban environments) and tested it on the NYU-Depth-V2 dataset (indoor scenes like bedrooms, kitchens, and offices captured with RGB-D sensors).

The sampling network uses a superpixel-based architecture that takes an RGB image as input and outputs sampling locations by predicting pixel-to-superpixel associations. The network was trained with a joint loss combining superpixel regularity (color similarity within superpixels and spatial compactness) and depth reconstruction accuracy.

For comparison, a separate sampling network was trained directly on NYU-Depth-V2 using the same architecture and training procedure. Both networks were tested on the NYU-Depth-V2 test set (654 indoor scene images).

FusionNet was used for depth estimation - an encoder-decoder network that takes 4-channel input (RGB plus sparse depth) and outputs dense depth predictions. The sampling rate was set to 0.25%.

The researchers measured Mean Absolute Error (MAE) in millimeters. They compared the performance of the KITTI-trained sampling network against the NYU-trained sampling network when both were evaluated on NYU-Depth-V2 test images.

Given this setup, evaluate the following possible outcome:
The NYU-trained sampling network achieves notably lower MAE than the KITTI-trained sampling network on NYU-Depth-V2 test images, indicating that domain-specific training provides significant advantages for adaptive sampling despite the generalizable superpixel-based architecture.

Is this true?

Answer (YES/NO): NO